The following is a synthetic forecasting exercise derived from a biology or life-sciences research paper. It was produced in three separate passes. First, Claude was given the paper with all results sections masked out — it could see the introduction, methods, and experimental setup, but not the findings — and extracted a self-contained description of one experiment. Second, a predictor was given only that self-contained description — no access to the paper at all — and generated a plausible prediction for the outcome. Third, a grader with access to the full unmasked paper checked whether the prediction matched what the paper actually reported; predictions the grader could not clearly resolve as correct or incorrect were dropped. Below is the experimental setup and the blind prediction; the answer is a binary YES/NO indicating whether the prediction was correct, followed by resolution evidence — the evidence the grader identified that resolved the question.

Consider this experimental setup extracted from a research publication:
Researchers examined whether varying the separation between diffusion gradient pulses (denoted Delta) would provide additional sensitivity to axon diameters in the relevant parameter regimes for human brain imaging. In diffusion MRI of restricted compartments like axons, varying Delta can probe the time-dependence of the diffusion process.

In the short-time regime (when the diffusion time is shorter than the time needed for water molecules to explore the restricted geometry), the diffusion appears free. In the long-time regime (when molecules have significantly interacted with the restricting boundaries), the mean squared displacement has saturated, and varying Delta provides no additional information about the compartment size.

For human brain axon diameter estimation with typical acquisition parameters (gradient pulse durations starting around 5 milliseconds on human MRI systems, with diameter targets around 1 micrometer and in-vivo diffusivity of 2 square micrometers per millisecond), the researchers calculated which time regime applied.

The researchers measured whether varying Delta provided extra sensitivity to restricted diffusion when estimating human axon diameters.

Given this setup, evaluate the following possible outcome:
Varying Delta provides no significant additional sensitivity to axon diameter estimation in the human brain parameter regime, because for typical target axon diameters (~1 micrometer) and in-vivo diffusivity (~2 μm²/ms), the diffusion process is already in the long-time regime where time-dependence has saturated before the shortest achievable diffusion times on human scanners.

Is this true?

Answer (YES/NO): YES